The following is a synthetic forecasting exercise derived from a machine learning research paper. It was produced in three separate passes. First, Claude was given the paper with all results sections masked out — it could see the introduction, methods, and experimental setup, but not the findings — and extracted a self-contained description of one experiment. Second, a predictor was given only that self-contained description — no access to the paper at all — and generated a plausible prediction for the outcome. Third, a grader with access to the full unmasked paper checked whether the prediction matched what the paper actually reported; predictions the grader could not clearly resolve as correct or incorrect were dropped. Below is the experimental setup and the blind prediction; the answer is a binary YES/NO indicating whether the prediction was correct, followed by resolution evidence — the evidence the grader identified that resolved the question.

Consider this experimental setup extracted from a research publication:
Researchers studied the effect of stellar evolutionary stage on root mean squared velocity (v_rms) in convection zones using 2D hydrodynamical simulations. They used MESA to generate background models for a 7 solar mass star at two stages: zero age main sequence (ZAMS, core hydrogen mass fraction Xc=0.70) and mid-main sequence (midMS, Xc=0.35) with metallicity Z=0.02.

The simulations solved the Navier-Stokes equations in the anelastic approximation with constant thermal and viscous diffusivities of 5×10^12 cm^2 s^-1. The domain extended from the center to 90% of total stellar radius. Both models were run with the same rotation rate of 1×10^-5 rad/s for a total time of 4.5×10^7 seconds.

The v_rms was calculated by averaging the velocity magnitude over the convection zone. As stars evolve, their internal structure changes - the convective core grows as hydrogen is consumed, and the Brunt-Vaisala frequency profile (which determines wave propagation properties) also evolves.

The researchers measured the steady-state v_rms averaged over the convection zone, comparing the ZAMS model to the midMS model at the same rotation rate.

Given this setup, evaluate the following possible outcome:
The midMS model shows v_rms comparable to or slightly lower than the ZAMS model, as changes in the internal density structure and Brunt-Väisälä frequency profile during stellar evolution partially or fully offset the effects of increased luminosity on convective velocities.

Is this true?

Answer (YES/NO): NO